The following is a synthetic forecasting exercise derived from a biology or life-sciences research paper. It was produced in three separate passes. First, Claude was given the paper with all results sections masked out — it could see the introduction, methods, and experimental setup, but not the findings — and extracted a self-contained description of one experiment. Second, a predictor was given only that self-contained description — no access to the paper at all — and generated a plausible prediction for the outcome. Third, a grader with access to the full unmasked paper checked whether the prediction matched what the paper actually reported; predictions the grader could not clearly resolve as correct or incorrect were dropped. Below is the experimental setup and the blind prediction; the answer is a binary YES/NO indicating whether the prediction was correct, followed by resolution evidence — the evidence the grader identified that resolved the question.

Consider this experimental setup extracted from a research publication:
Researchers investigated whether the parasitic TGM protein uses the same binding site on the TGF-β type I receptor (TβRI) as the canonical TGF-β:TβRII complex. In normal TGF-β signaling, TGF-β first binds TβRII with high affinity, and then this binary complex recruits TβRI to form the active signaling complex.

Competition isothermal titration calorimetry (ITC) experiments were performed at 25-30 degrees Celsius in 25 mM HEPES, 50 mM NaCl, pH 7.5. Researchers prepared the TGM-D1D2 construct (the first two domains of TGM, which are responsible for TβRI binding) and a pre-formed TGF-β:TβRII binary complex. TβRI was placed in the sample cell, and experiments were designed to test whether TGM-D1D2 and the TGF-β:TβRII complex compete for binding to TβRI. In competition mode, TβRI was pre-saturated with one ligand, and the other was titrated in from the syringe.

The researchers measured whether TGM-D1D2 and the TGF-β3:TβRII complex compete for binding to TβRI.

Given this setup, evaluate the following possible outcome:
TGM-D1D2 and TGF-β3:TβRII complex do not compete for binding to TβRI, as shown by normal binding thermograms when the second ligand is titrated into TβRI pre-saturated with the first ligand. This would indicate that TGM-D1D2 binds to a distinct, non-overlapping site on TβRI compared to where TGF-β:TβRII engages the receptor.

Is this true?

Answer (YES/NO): NO